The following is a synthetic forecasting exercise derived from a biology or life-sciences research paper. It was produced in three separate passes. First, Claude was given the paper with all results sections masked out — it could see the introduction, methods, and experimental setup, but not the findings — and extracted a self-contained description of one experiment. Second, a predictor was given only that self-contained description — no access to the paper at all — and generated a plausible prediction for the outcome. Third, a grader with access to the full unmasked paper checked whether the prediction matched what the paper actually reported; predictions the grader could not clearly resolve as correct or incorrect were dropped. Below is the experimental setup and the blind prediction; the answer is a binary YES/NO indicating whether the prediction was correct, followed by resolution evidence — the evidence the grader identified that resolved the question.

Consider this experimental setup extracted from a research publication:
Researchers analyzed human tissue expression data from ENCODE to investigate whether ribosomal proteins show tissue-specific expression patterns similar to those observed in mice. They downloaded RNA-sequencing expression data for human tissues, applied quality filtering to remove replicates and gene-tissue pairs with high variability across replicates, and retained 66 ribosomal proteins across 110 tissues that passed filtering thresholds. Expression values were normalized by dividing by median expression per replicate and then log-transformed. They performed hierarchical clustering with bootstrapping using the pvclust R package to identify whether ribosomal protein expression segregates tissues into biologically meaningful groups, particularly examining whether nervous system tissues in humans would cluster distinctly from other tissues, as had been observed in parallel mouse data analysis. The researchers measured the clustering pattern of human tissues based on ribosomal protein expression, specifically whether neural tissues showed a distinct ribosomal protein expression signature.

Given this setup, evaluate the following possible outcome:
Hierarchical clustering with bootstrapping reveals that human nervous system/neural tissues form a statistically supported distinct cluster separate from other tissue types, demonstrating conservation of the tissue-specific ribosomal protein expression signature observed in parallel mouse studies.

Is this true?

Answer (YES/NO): YES